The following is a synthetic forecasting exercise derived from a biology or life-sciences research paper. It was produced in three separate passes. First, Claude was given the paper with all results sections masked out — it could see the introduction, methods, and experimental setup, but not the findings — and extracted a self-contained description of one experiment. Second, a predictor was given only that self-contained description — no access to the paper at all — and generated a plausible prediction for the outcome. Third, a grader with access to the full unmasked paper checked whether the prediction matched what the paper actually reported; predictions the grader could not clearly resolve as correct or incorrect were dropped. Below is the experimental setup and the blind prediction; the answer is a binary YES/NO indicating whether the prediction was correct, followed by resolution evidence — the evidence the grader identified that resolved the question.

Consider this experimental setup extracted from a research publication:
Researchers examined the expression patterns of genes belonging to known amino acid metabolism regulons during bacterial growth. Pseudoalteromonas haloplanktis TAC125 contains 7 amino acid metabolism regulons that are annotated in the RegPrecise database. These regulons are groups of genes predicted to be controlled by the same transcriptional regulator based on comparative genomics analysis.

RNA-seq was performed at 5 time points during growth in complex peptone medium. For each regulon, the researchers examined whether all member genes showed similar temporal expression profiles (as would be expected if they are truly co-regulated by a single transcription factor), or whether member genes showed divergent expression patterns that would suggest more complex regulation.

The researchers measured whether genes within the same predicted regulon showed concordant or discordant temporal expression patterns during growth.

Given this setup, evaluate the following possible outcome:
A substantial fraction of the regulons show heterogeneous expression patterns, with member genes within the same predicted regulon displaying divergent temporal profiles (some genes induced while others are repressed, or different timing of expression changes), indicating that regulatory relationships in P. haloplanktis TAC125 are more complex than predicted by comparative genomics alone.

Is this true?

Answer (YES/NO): YES